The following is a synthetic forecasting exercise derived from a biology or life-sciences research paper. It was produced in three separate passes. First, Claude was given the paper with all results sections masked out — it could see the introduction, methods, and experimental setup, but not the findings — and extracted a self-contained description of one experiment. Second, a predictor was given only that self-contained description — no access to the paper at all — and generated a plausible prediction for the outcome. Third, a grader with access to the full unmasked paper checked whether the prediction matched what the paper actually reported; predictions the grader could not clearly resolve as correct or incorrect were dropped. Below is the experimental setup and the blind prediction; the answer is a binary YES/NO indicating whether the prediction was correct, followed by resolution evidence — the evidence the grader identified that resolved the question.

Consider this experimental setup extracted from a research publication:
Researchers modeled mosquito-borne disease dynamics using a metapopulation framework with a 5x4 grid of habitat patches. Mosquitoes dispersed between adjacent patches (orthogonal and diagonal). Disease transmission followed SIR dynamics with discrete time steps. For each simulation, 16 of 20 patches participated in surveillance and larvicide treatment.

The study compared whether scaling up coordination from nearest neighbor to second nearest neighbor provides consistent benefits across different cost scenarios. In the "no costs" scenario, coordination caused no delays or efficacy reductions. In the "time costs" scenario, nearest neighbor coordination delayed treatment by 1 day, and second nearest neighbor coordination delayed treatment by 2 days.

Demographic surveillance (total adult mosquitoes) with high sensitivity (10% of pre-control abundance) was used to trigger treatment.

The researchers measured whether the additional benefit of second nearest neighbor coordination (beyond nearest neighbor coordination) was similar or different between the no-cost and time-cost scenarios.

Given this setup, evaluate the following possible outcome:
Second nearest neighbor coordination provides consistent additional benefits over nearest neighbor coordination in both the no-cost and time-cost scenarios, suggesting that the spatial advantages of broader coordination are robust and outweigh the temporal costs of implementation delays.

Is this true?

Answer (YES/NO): NO